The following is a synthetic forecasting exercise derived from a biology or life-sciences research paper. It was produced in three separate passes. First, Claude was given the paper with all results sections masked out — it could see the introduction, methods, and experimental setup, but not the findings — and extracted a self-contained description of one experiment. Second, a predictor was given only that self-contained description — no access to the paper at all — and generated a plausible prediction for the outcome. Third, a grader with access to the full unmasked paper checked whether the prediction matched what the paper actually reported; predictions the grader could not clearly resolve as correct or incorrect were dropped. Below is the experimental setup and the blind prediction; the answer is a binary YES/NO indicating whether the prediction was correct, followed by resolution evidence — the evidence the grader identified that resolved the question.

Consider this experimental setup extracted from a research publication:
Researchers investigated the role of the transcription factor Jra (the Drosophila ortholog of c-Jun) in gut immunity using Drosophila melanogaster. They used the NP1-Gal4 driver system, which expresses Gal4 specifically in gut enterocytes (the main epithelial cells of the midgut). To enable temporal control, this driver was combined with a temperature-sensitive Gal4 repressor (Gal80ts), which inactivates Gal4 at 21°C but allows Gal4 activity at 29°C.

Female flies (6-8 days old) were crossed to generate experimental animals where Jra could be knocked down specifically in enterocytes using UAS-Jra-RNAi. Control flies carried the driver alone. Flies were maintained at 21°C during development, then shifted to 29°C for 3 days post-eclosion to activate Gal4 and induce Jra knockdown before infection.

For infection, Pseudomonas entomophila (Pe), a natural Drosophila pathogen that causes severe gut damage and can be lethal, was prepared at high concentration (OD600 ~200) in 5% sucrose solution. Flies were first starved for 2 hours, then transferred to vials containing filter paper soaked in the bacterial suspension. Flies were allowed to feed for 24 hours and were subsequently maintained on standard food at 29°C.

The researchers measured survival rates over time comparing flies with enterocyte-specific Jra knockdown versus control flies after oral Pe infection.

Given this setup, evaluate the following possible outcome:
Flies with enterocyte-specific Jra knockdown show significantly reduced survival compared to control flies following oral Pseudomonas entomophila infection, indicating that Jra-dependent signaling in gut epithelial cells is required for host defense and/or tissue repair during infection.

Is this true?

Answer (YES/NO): NO